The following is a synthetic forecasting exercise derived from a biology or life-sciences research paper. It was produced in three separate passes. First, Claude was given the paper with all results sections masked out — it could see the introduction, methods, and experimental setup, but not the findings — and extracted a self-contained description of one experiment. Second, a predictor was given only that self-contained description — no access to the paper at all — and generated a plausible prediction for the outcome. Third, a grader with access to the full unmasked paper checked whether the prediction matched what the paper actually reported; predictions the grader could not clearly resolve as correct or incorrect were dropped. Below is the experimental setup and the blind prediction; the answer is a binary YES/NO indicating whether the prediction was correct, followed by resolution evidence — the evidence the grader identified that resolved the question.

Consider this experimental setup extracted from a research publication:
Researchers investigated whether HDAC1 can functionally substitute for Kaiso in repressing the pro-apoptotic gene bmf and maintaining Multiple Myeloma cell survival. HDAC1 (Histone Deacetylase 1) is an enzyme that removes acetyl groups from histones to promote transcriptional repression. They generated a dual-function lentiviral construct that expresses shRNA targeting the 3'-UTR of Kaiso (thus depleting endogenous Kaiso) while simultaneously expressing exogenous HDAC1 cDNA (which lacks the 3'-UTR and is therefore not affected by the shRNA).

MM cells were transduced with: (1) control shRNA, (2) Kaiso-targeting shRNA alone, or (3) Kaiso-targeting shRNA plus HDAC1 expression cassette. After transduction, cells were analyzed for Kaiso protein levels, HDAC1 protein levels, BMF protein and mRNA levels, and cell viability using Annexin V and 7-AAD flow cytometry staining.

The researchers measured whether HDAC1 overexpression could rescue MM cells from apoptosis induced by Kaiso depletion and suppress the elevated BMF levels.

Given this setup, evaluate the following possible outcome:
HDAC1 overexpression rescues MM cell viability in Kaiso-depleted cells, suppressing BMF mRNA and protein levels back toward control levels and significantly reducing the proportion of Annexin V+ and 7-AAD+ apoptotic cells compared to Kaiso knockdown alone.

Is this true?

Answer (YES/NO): NO